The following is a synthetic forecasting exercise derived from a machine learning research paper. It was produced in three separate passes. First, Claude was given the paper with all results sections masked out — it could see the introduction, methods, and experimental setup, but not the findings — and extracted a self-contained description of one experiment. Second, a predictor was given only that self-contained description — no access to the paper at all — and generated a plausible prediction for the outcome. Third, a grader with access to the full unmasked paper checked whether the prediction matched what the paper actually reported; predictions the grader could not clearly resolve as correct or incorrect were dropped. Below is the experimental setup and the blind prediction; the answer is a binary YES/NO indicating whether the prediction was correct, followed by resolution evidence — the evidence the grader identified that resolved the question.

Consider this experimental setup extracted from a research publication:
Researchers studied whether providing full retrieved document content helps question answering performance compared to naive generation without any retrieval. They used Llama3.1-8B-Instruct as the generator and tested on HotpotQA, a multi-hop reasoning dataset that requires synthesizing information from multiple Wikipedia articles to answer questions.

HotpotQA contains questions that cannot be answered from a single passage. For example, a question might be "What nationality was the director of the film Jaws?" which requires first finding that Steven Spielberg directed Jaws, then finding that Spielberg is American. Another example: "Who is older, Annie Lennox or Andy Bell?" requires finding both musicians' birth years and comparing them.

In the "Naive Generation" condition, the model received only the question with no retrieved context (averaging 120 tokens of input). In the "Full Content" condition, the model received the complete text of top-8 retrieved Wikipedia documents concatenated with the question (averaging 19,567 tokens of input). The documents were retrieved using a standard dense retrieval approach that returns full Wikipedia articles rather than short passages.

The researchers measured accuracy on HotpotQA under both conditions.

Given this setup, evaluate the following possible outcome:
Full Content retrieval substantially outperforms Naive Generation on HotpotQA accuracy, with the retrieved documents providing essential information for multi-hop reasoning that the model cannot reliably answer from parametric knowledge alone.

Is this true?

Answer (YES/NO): YES